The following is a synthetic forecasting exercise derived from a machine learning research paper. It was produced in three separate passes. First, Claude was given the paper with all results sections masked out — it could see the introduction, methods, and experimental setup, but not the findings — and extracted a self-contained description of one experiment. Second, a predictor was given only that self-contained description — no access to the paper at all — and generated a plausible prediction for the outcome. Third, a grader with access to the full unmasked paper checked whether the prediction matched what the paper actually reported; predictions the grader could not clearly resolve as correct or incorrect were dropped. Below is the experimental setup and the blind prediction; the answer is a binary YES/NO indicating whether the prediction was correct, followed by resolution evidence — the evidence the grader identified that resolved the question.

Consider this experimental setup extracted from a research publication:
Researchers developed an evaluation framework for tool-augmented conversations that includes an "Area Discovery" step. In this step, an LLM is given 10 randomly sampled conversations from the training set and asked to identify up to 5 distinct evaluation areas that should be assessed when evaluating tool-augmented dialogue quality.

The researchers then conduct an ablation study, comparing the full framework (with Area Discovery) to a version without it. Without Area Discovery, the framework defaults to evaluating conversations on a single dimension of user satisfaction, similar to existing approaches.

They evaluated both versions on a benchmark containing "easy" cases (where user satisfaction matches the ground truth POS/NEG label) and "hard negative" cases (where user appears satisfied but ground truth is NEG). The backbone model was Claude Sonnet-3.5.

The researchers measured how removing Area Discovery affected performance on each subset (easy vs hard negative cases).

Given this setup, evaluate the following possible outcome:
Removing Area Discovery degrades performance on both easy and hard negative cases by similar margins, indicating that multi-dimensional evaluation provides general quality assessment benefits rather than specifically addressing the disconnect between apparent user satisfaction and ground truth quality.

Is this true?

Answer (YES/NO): NO